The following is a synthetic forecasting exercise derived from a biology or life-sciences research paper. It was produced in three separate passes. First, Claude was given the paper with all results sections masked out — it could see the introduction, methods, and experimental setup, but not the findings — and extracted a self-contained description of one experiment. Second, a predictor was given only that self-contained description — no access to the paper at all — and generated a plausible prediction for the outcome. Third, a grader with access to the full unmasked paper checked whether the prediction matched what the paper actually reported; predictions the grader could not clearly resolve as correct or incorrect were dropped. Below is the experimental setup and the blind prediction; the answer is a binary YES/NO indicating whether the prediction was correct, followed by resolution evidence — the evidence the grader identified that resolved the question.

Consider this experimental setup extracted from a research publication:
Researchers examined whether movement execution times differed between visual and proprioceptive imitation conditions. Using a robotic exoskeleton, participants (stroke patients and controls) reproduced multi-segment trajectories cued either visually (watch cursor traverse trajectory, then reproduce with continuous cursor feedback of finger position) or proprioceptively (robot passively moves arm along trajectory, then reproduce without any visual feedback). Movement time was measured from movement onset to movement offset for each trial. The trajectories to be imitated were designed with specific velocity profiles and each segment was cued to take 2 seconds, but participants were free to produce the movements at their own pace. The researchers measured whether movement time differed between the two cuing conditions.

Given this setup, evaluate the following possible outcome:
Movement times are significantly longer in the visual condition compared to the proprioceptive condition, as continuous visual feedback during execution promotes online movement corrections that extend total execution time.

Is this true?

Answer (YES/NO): NO